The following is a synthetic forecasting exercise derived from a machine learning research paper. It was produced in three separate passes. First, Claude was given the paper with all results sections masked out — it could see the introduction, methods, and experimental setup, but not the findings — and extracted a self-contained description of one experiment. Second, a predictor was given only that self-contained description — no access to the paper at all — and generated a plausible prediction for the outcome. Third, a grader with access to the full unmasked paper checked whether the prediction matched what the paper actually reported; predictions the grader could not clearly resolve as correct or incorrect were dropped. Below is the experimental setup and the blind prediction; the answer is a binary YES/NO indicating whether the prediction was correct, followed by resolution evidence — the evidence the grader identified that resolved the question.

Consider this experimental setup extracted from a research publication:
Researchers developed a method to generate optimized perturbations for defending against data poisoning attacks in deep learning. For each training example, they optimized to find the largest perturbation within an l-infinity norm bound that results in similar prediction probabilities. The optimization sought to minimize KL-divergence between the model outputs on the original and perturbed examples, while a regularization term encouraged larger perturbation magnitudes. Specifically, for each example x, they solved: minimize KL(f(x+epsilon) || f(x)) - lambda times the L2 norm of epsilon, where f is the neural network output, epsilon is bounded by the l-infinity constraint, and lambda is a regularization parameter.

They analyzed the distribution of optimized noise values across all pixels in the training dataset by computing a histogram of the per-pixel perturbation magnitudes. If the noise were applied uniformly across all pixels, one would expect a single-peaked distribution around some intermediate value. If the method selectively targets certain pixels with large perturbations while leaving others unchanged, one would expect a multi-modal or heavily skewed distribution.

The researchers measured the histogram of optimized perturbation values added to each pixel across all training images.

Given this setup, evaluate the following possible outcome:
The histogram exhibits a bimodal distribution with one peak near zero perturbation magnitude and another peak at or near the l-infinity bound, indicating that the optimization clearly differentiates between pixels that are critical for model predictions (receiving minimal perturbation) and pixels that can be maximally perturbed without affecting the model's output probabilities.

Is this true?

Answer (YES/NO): YES